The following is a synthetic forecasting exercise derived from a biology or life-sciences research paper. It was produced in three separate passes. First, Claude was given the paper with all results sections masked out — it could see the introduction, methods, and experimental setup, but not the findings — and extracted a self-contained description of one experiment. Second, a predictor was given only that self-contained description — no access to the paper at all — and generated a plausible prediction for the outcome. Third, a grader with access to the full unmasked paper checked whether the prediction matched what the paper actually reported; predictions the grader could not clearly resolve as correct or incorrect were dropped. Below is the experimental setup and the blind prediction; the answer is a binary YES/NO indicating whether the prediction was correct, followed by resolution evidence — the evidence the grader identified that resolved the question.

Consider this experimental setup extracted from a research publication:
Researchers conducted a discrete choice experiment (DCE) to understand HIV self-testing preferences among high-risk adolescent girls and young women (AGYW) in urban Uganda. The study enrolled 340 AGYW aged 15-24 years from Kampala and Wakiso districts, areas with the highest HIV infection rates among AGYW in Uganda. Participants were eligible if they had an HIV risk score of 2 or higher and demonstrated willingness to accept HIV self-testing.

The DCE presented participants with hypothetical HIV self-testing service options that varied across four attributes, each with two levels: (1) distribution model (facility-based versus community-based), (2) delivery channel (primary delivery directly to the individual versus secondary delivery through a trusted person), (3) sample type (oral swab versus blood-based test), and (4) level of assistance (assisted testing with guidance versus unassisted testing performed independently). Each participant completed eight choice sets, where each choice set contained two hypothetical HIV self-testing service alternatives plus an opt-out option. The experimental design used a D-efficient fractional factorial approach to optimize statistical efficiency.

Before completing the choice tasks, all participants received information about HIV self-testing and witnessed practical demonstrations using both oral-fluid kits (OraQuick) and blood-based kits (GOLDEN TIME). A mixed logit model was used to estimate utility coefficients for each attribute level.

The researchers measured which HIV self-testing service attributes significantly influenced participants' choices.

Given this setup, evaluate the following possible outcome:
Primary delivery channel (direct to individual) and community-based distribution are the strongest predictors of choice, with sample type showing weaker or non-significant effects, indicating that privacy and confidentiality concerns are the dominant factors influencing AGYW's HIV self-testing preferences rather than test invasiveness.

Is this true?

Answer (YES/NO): NO